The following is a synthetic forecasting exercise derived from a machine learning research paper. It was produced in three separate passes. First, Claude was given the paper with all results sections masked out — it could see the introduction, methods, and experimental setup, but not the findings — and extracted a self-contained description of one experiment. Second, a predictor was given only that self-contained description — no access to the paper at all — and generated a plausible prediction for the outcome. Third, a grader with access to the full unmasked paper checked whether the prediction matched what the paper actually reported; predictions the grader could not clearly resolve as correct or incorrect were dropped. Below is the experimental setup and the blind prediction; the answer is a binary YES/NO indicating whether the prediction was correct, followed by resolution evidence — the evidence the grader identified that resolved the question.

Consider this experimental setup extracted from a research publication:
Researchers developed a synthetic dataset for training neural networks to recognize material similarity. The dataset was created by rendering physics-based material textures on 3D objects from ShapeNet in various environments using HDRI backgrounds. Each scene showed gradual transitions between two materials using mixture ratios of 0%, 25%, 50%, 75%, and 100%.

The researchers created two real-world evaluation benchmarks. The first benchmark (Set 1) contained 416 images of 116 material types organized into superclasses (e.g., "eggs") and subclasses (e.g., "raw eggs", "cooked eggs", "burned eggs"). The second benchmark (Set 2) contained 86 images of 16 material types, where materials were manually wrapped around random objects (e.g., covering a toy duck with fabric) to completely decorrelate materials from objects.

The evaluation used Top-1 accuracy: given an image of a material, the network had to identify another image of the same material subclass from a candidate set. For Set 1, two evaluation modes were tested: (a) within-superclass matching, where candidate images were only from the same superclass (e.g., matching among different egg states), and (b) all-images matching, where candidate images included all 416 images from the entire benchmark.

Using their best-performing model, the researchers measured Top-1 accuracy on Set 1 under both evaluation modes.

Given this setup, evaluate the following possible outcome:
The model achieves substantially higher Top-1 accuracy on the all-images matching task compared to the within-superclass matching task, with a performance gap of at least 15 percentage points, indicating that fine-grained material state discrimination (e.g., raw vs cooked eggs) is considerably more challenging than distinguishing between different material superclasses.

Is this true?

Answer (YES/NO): NO